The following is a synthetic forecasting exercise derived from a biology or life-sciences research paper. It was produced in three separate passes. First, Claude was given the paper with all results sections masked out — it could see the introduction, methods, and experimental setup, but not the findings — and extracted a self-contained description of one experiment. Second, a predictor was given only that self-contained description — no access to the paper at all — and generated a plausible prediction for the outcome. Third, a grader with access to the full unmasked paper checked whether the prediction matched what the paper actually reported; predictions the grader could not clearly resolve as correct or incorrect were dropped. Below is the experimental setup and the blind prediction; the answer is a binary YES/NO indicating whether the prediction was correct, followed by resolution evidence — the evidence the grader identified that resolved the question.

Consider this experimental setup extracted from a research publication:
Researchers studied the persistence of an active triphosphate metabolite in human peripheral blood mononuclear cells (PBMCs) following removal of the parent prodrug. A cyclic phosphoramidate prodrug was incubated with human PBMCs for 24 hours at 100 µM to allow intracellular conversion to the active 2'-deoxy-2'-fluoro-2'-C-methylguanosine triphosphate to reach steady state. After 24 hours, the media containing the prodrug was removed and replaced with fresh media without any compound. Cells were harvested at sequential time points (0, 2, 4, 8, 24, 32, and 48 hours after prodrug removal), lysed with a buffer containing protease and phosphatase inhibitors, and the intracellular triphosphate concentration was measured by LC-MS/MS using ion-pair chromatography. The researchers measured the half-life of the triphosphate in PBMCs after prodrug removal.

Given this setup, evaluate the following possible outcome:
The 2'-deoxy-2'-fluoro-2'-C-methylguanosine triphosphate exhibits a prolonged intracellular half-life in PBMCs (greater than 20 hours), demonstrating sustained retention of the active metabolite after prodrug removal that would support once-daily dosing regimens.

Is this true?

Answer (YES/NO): NO